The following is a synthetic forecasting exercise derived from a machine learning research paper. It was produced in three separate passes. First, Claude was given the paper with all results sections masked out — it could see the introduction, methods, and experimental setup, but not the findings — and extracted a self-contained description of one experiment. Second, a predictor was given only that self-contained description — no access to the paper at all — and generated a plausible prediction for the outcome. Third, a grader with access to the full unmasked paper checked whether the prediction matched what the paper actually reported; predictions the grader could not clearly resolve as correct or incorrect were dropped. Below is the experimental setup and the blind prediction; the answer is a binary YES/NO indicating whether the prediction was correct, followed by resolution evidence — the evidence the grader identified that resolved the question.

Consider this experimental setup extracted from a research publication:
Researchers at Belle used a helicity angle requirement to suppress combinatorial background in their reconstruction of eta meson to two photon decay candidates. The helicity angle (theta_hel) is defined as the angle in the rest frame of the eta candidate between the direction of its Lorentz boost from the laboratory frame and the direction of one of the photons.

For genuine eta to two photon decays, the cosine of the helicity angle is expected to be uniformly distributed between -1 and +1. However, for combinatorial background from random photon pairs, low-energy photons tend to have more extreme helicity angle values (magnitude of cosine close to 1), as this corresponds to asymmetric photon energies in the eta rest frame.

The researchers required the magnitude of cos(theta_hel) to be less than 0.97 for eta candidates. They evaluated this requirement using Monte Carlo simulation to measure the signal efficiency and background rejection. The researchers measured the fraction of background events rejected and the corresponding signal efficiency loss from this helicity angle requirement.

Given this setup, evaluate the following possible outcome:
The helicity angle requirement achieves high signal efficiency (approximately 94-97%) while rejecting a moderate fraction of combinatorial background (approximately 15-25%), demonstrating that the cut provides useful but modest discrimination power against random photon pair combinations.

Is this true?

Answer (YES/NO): NO